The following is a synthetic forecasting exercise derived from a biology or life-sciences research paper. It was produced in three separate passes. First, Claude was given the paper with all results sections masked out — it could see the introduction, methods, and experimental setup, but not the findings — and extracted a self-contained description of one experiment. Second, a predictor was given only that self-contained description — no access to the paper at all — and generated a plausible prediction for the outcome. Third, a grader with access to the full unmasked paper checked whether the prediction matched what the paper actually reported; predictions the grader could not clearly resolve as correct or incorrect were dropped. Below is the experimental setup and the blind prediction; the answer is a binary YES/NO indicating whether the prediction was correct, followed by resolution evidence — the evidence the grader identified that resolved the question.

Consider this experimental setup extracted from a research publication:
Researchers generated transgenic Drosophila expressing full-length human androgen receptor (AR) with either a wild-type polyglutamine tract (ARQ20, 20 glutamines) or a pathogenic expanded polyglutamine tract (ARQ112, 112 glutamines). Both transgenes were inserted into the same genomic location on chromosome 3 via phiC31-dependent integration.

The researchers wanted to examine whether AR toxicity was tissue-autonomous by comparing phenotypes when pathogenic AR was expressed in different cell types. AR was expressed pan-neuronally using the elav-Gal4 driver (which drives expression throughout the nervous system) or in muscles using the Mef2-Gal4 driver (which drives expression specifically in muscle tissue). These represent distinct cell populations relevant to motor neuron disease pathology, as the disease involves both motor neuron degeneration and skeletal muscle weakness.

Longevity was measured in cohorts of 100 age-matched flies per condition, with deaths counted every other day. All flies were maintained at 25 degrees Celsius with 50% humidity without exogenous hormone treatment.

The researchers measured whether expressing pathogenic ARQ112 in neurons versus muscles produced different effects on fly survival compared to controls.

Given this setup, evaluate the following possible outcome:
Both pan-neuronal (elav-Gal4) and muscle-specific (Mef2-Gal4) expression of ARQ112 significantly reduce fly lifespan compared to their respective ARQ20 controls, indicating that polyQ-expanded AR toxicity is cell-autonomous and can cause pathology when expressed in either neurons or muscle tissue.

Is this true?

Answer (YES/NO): YES